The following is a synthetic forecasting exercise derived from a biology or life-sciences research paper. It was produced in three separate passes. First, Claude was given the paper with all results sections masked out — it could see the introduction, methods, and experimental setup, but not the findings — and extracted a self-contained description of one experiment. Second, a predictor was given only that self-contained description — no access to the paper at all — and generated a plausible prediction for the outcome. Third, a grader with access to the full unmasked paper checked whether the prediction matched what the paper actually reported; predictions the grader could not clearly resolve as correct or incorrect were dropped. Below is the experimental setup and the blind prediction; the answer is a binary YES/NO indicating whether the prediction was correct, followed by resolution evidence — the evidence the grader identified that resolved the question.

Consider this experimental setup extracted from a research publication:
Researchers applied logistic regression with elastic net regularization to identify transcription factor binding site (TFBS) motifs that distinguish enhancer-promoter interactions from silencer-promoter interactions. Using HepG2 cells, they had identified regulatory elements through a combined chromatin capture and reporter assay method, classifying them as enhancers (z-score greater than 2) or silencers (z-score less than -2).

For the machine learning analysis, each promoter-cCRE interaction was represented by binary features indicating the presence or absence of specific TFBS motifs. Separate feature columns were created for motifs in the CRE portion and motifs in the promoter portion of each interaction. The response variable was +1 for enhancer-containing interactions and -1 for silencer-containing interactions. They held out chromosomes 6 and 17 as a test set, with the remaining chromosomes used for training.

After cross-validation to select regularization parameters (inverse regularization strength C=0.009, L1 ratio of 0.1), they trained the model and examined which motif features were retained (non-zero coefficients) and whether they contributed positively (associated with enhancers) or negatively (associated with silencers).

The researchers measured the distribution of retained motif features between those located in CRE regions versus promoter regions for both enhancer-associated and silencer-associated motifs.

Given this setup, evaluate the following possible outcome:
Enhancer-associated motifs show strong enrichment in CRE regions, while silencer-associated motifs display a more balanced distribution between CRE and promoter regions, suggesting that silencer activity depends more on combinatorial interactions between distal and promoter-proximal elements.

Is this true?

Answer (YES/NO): NO